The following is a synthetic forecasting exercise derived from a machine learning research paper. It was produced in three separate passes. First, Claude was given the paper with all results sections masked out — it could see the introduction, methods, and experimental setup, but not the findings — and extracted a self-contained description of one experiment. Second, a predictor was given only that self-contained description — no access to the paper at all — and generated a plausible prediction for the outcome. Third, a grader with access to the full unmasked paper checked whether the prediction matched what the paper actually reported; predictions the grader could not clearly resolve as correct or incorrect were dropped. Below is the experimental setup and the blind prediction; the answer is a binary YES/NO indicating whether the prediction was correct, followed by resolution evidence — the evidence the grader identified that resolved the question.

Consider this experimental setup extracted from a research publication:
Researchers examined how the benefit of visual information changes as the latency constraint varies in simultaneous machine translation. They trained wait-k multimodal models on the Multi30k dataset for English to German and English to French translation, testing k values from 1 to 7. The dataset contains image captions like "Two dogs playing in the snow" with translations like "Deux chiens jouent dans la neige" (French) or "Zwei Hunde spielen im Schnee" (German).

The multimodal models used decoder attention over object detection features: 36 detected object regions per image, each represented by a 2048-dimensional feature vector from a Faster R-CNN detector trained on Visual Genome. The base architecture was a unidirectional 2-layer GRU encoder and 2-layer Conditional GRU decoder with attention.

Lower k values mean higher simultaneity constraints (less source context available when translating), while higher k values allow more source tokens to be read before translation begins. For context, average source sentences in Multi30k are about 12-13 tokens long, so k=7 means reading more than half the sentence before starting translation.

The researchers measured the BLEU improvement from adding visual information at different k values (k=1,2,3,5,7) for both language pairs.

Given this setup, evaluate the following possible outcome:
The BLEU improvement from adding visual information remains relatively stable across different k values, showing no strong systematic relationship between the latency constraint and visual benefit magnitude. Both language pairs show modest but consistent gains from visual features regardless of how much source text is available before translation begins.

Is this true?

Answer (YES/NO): NO